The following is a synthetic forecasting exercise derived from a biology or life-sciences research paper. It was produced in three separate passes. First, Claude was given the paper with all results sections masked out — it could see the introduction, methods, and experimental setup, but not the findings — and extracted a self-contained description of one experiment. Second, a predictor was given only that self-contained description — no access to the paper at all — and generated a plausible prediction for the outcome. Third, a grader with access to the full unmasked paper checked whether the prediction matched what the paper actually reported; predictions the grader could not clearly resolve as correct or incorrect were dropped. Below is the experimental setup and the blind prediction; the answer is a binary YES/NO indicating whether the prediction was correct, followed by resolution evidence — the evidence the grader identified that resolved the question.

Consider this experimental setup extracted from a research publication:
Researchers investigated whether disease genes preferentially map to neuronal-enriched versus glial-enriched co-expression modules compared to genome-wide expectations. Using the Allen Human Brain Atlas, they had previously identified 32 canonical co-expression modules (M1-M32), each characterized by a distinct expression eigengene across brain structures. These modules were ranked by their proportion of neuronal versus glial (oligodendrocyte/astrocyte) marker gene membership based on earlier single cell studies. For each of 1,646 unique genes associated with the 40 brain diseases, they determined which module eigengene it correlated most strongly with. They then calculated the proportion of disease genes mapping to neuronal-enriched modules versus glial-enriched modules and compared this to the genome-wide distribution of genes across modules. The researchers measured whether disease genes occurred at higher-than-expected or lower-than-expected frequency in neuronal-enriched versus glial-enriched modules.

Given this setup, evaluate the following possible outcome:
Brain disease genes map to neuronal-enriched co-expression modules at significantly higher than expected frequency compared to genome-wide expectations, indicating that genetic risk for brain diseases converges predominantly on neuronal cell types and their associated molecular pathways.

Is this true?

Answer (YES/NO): YES